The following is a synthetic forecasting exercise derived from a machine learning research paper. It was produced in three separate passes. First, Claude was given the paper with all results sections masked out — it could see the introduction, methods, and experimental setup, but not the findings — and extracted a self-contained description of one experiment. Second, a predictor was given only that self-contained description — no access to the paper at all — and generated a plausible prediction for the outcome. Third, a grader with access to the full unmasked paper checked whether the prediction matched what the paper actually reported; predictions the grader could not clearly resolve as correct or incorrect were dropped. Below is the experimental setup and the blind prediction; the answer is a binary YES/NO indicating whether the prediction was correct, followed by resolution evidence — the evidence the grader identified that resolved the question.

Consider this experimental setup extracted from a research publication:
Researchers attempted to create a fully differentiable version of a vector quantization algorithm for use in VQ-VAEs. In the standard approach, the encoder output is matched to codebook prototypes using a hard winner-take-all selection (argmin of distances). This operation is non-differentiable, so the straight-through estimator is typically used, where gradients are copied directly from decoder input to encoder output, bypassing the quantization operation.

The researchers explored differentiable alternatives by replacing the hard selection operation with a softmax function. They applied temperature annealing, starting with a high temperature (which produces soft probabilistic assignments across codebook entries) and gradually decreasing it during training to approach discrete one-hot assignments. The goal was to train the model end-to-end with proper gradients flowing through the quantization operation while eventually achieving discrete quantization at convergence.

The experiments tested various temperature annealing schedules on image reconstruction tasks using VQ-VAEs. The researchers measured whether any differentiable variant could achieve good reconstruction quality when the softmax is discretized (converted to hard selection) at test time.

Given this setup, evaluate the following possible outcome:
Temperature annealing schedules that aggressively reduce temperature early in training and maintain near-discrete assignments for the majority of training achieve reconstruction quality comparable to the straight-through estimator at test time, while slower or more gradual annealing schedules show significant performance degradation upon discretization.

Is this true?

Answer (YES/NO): NO